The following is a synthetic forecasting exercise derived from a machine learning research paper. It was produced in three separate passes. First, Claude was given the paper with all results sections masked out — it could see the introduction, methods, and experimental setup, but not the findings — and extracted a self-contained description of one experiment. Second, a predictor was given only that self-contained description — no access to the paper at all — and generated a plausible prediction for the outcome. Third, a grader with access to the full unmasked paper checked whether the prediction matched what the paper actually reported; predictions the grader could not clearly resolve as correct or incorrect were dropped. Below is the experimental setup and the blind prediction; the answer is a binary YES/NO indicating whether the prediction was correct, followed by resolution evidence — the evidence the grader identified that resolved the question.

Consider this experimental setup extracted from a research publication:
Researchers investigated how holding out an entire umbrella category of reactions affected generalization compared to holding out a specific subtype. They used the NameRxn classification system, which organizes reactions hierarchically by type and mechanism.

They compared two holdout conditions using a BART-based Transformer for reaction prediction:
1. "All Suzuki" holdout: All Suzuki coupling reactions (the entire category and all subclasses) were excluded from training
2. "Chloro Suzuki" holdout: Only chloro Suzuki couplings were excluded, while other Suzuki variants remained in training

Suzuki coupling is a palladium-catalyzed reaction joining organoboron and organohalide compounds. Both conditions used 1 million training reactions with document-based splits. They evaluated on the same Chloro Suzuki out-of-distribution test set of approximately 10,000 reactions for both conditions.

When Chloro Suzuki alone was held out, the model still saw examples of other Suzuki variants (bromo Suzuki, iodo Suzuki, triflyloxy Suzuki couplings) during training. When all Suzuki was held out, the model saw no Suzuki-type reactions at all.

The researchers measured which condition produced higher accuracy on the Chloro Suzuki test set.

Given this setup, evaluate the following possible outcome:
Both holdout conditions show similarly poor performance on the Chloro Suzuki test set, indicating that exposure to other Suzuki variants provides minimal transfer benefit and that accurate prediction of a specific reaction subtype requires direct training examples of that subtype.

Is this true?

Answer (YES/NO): NO